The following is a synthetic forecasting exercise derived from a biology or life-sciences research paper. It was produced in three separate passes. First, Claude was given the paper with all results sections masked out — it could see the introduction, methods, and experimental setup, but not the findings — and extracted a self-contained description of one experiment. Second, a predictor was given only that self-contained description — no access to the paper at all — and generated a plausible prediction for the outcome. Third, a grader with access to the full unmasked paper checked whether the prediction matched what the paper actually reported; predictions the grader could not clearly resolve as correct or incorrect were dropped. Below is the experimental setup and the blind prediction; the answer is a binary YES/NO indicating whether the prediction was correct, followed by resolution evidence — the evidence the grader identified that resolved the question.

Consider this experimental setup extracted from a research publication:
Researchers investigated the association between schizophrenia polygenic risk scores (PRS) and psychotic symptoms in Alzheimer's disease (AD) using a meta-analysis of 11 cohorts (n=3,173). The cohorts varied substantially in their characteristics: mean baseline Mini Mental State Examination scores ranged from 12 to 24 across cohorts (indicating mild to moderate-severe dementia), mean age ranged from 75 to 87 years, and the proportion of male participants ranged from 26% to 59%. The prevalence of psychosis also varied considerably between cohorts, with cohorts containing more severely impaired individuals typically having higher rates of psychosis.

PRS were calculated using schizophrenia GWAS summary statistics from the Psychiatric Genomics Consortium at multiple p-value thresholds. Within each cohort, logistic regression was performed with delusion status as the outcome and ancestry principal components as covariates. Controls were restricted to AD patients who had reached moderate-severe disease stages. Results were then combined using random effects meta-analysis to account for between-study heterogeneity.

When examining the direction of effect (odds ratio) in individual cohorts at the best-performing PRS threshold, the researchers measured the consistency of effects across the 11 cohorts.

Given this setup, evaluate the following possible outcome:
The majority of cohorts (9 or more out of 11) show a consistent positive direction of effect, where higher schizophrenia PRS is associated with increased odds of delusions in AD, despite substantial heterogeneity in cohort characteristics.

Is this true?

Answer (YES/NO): YES